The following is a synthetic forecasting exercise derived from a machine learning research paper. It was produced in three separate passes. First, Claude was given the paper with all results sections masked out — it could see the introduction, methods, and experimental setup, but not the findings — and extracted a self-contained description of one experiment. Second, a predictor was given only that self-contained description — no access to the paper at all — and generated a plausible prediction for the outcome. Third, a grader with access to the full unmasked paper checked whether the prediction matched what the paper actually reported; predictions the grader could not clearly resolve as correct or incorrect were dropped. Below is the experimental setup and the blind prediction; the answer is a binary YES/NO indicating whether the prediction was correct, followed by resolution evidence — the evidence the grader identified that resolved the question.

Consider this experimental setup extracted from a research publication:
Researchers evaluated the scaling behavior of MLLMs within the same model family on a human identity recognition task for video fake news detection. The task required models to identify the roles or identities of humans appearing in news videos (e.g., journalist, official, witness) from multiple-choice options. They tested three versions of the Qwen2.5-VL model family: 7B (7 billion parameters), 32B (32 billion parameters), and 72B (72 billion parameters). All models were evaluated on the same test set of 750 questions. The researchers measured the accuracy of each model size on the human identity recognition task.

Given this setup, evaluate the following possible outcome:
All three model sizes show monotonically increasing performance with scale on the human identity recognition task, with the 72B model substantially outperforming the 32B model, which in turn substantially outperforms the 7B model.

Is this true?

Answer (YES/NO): NO